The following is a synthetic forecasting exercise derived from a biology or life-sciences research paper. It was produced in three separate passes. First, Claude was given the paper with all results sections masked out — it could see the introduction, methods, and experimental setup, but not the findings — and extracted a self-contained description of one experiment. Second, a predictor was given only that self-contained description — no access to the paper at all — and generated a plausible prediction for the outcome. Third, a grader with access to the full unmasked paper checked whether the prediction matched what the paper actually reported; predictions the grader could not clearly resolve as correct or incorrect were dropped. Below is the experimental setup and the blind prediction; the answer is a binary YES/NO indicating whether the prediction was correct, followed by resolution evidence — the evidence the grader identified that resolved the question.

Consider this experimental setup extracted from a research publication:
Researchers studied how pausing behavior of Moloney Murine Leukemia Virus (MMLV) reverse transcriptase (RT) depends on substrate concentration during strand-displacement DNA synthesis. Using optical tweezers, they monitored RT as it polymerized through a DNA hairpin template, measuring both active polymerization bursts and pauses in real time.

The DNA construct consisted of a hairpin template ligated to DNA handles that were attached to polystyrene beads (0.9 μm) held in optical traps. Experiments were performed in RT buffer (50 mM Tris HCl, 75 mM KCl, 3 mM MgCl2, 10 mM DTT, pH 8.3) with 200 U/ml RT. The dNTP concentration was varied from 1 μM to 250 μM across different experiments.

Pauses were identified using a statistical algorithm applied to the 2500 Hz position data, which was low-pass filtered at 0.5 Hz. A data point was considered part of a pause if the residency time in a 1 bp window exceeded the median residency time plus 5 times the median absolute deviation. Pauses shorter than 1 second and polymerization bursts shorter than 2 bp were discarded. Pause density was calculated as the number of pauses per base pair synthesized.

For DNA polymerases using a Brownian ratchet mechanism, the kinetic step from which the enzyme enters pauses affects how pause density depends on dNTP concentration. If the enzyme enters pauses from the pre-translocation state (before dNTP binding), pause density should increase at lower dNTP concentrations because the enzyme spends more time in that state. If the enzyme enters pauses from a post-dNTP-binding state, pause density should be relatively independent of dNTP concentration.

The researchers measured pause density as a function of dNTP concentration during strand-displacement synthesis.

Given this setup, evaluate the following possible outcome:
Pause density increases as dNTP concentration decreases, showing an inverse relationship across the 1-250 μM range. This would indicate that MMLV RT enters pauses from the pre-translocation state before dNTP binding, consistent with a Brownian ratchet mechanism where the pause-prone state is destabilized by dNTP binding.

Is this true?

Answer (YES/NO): YES